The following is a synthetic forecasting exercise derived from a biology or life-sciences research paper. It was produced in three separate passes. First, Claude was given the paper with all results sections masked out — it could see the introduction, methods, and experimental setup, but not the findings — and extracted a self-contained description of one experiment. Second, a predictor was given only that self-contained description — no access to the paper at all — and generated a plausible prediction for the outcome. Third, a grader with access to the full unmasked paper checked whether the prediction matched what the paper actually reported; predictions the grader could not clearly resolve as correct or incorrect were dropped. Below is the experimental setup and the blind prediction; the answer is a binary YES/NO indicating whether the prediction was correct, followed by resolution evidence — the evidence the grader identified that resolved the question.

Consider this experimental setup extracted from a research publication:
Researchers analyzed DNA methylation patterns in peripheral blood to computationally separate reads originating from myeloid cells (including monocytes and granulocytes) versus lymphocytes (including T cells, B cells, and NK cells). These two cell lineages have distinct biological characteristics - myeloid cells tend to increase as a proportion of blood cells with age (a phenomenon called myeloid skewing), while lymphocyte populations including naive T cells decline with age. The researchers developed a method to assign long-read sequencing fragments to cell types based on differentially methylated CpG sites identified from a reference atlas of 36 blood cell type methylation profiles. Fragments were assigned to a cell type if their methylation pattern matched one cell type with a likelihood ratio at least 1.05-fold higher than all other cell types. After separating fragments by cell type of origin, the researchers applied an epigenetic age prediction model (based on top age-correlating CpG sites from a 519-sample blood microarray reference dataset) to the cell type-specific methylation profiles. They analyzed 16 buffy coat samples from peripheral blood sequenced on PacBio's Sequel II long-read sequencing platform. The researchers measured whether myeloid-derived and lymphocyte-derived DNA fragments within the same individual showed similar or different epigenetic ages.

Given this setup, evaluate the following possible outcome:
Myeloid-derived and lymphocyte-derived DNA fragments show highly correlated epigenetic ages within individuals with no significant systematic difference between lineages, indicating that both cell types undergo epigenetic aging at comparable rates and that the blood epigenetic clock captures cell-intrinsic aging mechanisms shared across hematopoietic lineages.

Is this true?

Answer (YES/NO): YES